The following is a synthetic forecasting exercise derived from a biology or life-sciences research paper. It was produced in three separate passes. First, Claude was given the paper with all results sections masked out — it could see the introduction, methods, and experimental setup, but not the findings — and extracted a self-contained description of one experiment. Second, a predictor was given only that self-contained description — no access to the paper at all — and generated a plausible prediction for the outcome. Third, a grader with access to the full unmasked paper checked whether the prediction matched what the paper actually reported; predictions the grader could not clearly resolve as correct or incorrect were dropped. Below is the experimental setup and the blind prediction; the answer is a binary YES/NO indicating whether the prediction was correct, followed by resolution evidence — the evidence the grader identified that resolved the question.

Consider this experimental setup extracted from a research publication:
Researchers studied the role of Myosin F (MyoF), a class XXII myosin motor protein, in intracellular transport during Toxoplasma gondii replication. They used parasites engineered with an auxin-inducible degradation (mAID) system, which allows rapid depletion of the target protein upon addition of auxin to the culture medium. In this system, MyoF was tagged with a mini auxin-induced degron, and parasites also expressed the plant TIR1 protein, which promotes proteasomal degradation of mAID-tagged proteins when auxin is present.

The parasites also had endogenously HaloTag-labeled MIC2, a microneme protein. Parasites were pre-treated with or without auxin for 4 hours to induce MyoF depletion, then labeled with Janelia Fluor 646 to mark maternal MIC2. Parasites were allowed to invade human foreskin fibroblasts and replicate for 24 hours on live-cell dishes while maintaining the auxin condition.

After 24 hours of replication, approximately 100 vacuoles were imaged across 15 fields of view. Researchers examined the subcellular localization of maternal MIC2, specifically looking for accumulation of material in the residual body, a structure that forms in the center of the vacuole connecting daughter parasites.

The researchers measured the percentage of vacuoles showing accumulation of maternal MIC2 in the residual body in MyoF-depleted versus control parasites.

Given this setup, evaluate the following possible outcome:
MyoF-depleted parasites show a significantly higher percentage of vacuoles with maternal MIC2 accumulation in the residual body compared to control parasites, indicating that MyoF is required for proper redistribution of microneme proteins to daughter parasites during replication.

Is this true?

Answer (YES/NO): YES